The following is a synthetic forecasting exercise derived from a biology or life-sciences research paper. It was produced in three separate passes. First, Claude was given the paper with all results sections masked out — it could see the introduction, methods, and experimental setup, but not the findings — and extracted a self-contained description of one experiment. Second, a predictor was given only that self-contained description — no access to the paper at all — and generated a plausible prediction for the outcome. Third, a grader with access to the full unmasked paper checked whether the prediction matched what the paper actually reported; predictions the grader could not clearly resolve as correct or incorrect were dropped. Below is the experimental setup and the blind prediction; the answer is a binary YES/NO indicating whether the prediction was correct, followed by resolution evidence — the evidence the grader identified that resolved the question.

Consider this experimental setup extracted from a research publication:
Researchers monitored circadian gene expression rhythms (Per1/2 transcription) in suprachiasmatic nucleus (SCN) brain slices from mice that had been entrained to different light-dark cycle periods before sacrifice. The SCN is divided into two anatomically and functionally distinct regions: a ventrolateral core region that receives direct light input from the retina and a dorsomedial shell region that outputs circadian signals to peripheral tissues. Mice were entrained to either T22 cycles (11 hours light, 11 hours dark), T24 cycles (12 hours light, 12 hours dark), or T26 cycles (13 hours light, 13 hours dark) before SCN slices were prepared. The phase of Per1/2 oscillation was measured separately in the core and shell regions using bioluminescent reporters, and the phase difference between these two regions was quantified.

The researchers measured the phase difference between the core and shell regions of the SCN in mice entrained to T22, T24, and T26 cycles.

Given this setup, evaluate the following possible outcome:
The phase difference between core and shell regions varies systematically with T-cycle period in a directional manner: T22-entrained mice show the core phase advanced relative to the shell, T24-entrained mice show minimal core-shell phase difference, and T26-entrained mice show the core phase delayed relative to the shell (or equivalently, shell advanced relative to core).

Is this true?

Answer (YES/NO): YES